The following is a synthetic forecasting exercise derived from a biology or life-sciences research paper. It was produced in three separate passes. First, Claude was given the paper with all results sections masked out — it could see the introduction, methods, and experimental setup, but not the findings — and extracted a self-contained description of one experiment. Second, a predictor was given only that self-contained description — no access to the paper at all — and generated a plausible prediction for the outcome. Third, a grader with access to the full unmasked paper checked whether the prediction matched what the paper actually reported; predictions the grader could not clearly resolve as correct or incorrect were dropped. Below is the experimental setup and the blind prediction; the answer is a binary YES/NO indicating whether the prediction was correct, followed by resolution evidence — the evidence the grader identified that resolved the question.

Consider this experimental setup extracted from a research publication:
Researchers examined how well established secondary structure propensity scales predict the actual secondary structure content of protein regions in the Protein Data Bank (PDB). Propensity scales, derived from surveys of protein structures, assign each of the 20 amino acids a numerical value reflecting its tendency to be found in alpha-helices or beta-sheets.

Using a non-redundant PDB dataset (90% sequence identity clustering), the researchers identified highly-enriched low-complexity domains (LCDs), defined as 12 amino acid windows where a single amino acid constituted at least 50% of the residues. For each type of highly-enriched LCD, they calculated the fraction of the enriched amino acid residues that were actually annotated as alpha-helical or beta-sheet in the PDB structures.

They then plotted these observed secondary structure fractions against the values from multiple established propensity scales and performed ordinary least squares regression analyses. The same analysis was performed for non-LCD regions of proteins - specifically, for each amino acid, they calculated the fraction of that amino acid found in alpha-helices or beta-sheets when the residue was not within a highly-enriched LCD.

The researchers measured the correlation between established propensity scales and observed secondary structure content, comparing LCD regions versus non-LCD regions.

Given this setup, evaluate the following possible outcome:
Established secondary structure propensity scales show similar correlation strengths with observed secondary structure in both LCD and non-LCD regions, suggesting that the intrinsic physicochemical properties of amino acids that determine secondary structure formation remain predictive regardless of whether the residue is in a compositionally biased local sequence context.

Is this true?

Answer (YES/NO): NO